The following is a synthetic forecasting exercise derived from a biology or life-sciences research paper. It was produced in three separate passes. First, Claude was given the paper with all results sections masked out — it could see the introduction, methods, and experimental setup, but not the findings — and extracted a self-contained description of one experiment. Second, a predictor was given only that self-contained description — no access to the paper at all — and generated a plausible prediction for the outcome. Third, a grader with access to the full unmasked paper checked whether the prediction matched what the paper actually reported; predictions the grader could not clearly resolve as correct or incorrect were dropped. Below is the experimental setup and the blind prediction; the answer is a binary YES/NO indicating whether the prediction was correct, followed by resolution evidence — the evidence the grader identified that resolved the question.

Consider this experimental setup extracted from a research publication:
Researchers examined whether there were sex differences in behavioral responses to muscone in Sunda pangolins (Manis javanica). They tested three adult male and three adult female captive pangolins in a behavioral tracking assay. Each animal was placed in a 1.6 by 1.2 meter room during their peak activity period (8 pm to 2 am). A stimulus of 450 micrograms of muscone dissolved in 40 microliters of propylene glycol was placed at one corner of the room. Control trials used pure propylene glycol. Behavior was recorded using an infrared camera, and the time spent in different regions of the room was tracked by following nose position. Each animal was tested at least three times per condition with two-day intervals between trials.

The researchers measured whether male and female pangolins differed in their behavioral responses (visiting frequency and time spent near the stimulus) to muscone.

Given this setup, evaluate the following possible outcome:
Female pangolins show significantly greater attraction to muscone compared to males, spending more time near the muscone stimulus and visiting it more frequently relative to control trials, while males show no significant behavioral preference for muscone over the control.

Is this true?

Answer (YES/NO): NO